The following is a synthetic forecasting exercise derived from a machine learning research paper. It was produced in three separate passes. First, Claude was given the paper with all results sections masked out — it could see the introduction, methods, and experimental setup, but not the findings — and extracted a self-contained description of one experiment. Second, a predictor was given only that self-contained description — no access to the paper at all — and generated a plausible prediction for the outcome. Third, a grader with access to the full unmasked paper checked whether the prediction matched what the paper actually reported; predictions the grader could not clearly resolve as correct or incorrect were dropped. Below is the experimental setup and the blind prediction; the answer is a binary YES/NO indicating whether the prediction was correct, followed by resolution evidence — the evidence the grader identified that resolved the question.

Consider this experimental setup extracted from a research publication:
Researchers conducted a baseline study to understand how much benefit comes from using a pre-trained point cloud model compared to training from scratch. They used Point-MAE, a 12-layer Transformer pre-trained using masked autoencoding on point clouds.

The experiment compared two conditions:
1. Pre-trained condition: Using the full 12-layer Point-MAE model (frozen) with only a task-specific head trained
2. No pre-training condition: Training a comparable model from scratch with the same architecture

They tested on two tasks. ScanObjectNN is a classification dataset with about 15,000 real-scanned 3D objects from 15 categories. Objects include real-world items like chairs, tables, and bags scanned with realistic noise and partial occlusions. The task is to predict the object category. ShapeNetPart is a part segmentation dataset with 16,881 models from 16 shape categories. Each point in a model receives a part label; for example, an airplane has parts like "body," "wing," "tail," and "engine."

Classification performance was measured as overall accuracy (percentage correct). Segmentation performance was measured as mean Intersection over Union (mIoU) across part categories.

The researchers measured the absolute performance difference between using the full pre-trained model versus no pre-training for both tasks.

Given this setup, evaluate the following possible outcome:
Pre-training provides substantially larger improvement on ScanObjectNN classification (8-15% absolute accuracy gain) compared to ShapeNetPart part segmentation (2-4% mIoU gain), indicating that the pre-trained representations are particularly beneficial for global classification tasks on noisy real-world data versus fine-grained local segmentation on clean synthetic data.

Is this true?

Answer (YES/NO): NO